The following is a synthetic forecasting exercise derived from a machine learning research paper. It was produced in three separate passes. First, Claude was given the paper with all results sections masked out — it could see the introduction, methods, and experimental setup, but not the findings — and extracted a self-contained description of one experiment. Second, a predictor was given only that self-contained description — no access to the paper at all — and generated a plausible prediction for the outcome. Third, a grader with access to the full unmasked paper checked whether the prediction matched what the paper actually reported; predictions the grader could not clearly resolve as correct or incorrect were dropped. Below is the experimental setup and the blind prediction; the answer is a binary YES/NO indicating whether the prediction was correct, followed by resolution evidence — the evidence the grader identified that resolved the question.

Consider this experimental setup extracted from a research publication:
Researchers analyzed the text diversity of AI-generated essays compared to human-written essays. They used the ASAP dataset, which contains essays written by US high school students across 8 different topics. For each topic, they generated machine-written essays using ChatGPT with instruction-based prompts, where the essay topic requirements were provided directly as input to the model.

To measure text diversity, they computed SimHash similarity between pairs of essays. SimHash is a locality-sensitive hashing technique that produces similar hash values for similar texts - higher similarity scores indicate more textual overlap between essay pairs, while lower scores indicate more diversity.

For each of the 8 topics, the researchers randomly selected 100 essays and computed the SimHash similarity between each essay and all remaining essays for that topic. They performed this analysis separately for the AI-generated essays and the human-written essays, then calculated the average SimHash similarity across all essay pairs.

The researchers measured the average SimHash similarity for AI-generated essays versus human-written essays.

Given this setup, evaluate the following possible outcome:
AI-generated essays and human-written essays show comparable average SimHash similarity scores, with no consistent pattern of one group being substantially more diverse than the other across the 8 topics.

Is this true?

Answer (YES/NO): NO